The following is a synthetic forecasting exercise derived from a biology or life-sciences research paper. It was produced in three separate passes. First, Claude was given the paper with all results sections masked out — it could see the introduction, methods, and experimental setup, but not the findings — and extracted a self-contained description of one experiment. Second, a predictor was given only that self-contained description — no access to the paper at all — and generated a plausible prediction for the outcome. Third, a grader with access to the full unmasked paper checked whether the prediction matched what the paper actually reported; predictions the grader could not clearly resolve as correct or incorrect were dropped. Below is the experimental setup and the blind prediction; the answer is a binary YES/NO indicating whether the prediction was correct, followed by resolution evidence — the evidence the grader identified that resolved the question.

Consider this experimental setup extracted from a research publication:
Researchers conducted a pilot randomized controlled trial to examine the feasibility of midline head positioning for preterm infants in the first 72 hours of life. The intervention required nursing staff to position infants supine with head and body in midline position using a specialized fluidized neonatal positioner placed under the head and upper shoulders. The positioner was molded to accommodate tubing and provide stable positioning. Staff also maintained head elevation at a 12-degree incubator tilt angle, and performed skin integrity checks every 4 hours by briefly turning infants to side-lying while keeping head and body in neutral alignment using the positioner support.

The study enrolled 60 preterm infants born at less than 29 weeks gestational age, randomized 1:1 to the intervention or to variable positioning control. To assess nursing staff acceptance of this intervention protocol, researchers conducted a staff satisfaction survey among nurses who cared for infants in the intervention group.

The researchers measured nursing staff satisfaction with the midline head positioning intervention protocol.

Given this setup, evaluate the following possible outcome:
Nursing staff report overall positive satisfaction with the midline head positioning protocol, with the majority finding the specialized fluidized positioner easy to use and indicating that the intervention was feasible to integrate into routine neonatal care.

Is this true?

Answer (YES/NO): YES